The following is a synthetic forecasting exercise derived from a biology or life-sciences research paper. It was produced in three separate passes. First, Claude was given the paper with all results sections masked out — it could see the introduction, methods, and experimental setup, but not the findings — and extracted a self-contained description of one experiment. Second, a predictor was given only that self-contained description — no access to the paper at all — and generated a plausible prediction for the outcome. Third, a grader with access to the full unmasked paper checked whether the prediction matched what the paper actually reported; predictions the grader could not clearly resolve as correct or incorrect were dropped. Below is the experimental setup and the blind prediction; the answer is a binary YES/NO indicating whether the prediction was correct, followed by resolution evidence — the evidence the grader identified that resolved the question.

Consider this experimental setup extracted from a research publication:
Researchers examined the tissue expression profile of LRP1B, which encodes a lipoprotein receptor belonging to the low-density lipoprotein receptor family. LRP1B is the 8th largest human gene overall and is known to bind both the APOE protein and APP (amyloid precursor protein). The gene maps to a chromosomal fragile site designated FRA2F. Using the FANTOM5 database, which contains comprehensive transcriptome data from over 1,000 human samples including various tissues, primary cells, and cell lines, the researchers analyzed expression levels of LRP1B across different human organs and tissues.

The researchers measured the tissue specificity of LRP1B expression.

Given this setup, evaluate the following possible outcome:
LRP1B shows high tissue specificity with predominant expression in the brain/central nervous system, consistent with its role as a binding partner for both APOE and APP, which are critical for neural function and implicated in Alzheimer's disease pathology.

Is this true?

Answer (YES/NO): YES